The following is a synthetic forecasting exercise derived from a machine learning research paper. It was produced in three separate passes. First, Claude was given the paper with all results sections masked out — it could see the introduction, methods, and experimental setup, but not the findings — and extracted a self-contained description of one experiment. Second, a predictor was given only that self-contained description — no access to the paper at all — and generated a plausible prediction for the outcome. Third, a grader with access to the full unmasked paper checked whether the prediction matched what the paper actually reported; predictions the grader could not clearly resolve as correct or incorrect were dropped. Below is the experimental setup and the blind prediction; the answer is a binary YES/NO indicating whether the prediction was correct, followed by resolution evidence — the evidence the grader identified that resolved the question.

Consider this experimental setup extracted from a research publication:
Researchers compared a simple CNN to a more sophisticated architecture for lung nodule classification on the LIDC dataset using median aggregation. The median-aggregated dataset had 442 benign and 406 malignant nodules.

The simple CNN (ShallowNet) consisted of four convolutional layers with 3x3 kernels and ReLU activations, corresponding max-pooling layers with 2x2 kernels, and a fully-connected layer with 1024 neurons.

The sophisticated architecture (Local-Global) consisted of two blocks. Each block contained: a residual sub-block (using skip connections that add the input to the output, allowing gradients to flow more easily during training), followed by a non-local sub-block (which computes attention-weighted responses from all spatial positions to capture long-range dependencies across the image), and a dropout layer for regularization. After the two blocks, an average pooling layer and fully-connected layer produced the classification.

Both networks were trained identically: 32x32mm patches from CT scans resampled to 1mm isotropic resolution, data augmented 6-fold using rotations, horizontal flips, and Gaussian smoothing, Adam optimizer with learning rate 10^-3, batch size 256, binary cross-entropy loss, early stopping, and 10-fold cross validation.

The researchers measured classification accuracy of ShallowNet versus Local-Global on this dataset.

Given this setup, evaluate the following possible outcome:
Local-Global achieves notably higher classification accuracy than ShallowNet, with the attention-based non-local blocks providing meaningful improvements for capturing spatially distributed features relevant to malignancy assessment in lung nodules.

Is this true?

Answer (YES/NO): NO